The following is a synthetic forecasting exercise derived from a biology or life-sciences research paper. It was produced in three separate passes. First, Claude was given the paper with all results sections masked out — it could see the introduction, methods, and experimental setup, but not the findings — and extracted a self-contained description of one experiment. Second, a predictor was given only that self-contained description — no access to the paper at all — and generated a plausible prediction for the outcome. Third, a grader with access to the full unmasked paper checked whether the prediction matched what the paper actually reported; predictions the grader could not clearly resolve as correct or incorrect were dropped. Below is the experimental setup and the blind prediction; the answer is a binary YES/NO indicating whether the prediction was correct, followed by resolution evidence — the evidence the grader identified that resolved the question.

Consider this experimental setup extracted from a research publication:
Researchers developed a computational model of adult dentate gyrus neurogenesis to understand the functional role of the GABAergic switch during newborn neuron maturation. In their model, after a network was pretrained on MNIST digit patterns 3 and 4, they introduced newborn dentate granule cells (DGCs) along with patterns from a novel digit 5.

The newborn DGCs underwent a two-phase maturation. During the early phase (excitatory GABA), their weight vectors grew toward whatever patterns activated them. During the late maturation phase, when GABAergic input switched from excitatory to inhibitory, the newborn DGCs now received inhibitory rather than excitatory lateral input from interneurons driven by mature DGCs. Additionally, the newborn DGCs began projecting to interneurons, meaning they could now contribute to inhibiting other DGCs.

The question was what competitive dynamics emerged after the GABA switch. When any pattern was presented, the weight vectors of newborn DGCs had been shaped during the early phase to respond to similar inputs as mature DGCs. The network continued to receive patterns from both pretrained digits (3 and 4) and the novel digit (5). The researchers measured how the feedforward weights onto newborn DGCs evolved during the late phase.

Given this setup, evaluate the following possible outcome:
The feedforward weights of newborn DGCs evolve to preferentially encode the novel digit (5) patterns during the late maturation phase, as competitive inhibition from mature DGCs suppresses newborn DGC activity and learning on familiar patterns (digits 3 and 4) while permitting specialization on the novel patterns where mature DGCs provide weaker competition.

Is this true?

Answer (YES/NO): YES